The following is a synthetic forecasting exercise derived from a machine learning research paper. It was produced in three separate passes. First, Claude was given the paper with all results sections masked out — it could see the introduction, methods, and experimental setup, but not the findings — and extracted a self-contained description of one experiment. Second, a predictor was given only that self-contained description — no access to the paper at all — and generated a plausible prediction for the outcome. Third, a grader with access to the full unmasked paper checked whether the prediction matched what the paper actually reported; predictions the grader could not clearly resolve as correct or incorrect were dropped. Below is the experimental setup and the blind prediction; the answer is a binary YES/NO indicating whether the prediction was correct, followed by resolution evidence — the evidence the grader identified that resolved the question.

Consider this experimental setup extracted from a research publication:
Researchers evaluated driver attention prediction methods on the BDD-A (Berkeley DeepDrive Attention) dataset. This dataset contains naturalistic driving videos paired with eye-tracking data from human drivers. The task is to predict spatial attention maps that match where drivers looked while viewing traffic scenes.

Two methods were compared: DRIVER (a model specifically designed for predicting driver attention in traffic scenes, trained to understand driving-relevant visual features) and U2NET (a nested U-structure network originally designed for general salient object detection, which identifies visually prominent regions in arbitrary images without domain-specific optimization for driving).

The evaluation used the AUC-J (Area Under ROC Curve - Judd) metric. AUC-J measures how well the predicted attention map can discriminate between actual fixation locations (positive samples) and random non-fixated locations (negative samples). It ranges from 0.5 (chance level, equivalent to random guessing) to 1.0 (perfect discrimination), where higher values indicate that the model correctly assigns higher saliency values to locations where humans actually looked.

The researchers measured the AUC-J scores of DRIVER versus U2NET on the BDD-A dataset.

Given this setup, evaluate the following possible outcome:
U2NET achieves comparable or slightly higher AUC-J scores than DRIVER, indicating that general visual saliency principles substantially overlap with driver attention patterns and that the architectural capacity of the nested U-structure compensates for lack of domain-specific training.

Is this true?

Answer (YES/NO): NO